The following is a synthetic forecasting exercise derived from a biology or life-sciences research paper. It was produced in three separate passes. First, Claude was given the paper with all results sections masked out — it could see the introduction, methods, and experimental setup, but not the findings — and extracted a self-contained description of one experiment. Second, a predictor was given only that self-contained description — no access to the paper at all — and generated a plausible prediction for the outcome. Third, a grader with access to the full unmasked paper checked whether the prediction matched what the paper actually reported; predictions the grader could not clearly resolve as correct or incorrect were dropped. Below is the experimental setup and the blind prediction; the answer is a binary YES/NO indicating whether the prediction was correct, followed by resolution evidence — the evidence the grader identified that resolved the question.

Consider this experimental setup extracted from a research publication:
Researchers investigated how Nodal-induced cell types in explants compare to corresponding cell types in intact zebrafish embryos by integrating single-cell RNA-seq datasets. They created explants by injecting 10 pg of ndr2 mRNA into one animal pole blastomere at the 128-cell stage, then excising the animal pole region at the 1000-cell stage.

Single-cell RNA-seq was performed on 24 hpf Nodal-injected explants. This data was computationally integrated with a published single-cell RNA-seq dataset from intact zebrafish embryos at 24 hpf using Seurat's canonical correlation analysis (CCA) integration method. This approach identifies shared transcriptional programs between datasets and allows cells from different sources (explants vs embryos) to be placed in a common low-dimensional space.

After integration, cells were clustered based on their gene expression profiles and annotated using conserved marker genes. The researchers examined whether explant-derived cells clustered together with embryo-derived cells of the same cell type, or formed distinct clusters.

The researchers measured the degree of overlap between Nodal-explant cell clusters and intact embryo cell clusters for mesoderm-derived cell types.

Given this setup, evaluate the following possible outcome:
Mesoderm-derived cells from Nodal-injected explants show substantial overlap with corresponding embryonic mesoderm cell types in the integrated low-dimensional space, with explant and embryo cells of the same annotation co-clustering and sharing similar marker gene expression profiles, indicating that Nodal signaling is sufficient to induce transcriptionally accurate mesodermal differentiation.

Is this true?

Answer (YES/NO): YES